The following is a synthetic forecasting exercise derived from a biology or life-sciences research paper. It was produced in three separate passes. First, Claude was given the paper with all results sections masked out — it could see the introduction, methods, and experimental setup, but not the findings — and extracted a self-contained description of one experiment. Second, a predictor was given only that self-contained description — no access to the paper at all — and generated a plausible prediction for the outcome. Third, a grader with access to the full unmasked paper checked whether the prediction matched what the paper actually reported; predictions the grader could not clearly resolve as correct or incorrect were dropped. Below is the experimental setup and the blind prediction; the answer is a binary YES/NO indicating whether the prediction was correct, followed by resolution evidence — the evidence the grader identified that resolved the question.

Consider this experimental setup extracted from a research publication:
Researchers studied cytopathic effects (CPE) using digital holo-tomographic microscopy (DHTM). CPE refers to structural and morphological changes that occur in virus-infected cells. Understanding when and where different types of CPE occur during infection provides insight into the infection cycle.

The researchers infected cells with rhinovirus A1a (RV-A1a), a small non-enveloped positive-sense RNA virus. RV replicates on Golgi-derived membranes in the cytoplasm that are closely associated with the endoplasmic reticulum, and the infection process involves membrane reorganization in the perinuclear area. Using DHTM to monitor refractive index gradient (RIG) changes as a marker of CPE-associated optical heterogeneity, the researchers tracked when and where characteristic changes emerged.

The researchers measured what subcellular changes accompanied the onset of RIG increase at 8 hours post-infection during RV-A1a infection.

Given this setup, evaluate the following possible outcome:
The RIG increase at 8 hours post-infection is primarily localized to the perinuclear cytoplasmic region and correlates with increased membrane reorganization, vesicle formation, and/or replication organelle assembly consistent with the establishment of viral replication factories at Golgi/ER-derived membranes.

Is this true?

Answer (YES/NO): YES